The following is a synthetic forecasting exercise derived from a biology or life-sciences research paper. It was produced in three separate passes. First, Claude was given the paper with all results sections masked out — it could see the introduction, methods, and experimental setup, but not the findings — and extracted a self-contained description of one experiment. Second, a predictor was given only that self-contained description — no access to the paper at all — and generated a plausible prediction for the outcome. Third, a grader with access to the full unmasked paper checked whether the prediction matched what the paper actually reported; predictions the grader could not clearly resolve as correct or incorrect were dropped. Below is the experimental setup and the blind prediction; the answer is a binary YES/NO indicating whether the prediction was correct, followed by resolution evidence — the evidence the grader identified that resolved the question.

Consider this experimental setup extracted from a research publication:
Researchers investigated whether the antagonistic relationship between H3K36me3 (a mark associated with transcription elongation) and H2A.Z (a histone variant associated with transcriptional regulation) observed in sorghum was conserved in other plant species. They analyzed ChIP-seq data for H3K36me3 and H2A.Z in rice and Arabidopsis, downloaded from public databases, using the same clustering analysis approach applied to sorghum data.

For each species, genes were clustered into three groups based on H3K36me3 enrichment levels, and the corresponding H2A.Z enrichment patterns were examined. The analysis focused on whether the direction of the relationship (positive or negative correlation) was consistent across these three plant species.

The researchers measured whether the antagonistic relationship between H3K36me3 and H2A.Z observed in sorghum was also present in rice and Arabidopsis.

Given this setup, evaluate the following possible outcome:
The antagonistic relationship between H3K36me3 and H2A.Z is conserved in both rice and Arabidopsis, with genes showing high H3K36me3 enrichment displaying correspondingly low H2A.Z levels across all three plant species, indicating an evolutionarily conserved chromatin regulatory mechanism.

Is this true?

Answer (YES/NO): YES